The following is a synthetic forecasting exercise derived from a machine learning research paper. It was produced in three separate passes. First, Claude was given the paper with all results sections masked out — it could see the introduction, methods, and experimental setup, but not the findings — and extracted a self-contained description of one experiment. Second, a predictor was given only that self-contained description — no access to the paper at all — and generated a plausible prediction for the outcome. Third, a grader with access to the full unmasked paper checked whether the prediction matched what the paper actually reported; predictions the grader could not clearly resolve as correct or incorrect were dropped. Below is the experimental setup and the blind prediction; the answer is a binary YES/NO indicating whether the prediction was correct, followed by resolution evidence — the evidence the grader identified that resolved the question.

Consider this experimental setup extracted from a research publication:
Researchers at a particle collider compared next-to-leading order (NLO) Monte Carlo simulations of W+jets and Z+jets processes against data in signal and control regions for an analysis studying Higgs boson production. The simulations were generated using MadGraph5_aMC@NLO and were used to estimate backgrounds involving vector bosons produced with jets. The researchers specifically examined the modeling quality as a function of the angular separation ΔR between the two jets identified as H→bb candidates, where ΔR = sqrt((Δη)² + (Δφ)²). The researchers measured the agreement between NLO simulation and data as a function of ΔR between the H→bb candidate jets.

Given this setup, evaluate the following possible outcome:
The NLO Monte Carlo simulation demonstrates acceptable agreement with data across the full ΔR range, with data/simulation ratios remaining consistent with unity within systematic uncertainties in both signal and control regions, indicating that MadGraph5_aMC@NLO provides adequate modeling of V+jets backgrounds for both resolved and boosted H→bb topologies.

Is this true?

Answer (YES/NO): NO